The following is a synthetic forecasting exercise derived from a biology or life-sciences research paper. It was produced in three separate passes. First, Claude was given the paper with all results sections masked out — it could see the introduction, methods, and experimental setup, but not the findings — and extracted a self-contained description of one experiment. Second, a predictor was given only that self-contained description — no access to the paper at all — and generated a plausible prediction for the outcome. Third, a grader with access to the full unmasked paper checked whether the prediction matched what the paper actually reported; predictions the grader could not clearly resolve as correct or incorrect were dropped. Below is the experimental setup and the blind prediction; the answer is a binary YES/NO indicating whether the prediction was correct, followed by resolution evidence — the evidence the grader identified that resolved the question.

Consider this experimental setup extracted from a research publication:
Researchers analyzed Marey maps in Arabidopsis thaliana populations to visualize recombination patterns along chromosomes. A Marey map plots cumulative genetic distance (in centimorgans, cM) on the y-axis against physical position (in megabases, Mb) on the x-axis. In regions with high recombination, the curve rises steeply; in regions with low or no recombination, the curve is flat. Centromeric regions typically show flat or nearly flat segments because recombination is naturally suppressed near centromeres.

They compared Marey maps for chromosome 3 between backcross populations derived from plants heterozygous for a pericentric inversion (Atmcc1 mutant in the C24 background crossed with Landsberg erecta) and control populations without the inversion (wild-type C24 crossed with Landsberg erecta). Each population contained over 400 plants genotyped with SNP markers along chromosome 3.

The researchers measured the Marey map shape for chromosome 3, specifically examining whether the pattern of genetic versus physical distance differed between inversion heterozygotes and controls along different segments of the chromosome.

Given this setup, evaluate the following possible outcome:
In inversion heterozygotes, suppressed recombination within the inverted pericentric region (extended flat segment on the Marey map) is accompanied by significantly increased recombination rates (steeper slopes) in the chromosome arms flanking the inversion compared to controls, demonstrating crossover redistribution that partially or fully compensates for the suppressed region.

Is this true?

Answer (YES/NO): NO